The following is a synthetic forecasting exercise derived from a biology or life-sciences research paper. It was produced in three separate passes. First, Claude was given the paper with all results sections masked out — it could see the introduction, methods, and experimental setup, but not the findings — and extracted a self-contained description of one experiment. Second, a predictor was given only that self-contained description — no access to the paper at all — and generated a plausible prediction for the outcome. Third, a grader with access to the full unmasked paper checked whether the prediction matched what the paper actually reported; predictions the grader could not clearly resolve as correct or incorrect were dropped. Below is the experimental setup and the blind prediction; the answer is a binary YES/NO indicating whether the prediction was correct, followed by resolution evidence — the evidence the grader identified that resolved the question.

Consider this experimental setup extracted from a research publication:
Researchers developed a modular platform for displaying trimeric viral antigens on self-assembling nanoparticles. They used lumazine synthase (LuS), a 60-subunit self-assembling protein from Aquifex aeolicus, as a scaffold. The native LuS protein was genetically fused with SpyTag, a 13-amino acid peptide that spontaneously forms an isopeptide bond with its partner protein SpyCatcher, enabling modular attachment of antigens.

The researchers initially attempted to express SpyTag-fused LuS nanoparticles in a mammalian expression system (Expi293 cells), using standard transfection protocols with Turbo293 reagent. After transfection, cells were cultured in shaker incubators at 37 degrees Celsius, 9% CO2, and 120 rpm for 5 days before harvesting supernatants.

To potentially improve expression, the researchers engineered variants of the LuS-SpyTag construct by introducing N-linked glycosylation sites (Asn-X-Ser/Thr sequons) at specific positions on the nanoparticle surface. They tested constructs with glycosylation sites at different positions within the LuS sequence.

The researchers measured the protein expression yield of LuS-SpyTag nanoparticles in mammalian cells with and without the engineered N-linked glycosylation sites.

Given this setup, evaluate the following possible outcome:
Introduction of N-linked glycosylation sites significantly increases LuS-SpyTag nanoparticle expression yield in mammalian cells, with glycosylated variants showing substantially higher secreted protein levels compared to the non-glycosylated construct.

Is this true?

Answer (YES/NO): YES